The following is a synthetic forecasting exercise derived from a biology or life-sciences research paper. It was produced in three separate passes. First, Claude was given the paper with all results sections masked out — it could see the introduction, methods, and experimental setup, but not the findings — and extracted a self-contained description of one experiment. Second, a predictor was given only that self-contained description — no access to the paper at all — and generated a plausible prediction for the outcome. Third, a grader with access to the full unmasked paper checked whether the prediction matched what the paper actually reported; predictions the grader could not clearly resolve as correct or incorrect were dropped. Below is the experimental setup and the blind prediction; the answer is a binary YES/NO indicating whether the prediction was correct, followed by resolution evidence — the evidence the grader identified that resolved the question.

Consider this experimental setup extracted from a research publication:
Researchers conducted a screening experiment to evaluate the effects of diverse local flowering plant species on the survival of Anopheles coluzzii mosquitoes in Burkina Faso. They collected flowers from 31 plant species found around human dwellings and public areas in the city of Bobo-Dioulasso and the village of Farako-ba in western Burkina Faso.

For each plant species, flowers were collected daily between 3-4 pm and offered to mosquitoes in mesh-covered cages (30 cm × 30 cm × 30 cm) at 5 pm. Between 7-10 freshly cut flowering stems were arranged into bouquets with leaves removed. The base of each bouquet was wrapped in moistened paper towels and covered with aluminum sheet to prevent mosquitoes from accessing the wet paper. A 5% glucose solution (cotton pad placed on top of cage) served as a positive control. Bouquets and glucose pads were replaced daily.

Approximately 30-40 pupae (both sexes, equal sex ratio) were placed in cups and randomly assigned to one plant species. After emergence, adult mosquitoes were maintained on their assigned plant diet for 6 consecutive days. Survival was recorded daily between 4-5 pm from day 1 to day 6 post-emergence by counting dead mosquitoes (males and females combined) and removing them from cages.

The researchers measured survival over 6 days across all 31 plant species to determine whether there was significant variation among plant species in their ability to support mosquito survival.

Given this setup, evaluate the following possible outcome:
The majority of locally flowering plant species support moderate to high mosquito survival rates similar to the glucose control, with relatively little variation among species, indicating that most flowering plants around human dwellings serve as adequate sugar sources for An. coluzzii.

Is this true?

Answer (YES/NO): NO